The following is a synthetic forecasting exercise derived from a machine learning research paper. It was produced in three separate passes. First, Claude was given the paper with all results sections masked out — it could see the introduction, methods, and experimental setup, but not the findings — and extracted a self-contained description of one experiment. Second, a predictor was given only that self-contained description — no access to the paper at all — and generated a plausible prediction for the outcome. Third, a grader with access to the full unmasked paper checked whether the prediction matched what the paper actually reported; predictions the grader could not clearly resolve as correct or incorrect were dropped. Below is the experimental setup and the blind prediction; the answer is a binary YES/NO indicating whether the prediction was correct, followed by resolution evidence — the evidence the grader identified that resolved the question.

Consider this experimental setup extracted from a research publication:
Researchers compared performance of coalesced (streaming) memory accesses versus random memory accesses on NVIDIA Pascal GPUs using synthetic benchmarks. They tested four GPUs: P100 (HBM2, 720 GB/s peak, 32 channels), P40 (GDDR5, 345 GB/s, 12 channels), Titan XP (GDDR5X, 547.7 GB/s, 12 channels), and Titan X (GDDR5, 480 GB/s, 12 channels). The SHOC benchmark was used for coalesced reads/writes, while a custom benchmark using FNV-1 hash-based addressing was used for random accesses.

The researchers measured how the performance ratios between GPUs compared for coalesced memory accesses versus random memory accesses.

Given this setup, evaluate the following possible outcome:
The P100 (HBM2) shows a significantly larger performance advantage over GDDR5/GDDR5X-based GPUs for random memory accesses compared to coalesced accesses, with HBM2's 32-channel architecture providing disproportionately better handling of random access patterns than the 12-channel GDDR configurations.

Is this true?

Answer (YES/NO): YES